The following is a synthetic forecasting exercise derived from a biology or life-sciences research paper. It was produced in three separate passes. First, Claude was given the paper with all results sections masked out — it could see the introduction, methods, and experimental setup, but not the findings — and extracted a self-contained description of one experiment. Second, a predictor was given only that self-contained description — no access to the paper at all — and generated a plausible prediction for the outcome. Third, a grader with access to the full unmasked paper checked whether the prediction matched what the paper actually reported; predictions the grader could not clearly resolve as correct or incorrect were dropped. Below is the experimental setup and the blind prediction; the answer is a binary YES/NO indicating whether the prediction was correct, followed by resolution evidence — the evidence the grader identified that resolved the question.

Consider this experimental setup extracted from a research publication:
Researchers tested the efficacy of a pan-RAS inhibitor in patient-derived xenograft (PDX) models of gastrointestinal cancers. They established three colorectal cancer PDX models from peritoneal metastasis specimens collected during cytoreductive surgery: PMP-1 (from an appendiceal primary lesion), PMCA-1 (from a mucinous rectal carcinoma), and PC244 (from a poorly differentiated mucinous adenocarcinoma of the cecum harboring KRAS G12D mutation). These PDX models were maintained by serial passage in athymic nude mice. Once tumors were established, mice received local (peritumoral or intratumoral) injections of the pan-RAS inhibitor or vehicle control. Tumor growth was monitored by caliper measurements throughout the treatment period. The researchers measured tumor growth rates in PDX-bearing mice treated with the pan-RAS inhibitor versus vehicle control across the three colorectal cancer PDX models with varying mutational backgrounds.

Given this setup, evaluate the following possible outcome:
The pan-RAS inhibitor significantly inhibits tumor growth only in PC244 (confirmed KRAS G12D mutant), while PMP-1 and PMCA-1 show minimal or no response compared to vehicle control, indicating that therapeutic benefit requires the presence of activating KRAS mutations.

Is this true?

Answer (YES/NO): NO